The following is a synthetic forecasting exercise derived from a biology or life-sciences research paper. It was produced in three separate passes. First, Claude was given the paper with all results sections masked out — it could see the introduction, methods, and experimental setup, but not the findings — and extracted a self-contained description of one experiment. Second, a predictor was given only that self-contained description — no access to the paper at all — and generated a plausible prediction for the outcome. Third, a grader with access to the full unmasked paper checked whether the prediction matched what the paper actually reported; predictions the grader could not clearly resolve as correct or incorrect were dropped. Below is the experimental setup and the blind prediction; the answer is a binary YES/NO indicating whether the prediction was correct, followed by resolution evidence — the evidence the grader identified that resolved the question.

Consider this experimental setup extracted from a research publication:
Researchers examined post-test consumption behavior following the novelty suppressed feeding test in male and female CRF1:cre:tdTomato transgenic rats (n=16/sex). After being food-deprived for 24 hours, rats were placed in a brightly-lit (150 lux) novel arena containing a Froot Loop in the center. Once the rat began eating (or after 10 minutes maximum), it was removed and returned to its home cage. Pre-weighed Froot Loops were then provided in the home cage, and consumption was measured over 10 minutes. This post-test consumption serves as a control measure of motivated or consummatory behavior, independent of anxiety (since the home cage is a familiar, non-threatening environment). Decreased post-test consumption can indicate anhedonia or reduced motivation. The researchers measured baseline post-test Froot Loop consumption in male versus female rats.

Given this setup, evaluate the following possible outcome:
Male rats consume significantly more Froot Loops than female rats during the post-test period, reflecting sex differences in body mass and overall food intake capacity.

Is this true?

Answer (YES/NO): NO